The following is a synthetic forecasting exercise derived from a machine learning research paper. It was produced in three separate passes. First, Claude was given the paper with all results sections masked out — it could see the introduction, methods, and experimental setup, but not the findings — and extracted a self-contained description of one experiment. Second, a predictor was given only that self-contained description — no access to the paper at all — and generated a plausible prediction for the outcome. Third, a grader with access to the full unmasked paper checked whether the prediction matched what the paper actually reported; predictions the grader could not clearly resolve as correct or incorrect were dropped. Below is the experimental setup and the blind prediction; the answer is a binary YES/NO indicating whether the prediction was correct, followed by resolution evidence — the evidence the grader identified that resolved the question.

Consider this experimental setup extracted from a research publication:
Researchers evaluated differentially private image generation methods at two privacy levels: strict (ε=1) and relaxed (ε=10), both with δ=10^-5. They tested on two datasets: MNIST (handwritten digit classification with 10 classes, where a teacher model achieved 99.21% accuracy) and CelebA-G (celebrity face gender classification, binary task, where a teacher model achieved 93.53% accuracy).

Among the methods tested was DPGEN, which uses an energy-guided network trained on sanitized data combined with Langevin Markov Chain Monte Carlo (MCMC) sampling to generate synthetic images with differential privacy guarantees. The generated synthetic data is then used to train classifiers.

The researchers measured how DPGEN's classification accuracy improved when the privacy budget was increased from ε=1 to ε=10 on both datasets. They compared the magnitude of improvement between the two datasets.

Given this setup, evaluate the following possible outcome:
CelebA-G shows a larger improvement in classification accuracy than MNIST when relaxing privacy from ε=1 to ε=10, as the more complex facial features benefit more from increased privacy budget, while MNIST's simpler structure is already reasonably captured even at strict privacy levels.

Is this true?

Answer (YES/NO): YES